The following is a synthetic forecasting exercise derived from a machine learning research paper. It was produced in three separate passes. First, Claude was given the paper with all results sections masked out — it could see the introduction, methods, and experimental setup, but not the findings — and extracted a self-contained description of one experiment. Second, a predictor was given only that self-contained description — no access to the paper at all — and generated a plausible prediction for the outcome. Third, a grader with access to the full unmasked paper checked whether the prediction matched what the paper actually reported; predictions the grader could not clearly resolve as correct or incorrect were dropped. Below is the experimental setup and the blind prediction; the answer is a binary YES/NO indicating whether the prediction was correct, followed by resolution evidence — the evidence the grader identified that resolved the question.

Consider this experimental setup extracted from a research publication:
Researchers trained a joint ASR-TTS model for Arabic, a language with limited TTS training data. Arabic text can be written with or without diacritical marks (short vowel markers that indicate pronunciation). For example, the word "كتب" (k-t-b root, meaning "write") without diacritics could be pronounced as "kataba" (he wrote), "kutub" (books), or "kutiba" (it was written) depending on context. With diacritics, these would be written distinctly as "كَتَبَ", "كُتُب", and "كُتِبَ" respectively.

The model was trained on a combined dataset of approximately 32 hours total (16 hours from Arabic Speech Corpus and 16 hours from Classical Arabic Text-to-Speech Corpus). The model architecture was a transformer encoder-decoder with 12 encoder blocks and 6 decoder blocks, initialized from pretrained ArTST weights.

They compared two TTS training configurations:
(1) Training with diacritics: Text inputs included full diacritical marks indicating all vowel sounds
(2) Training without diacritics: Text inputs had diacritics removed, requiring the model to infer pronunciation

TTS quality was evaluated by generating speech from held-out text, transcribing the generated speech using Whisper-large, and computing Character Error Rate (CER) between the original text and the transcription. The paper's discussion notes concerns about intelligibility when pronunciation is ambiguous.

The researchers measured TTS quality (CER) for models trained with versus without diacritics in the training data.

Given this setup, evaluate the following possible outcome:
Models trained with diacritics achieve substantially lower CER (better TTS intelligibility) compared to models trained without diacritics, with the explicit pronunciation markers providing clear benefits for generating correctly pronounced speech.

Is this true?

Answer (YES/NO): NO